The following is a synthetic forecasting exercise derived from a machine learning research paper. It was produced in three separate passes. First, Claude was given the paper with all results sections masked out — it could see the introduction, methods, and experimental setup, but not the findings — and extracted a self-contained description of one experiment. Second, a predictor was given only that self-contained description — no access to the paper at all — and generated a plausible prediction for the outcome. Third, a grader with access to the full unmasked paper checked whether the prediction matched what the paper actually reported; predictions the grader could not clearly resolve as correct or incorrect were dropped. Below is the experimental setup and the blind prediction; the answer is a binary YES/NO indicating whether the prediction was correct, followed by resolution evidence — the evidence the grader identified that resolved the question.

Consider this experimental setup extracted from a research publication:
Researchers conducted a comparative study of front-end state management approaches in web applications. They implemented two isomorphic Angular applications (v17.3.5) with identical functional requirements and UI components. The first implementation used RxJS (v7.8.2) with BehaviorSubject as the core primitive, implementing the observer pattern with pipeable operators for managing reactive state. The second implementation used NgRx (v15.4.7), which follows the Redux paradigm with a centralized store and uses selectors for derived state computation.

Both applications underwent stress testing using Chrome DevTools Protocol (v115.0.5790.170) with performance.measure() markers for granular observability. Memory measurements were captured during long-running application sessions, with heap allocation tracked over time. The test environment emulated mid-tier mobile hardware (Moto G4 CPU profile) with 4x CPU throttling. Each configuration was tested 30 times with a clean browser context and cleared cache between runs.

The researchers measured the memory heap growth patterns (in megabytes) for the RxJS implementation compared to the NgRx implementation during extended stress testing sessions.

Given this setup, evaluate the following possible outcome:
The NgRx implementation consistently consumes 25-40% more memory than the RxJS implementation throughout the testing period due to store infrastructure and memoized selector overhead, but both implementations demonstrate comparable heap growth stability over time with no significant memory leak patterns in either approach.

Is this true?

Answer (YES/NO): NO